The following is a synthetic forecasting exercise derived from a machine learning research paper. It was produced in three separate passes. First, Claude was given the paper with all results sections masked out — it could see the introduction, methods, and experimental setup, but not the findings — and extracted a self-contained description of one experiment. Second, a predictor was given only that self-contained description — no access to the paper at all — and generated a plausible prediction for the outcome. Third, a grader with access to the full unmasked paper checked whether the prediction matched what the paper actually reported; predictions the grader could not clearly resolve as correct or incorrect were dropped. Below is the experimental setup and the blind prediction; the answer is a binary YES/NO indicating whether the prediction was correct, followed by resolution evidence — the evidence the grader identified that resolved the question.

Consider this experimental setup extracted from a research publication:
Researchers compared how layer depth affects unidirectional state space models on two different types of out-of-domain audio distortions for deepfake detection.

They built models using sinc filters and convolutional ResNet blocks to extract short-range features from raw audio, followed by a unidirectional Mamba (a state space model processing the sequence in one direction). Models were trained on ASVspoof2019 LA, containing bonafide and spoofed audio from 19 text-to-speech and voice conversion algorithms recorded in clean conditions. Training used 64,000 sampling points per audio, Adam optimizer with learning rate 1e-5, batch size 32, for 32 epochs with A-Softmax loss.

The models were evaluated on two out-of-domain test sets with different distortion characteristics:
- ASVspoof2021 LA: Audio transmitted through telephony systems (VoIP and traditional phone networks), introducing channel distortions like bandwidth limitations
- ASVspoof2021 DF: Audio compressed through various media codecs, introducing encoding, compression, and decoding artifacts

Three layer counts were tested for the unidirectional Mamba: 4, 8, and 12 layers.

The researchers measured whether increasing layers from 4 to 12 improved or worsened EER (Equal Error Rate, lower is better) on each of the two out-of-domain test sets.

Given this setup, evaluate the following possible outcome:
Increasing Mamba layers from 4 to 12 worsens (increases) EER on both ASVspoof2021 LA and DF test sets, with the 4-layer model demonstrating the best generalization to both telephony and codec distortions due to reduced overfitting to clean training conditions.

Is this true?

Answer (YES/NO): NO